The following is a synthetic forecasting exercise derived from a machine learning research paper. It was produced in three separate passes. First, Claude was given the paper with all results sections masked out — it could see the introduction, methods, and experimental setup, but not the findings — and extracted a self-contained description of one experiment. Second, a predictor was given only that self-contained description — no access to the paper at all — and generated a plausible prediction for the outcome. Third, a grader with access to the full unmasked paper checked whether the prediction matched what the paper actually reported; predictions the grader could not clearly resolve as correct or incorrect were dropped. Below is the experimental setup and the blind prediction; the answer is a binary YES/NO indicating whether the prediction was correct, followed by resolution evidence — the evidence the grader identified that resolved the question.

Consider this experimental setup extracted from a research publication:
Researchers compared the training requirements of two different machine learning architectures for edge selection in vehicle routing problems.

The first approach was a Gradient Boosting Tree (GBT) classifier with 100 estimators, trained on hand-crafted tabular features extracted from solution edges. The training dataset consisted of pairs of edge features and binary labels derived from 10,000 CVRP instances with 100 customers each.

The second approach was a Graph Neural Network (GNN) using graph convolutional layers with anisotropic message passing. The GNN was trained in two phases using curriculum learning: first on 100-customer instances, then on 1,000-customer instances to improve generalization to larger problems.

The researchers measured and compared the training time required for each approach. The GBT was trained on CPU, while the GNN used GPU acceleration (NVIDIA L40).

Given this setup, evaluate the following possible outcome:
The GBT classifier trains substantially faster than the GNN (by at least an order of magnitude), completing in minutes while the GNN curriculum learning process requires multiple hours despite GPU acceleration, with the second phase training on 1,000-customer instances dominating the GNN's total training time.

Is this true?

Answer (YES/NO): YES